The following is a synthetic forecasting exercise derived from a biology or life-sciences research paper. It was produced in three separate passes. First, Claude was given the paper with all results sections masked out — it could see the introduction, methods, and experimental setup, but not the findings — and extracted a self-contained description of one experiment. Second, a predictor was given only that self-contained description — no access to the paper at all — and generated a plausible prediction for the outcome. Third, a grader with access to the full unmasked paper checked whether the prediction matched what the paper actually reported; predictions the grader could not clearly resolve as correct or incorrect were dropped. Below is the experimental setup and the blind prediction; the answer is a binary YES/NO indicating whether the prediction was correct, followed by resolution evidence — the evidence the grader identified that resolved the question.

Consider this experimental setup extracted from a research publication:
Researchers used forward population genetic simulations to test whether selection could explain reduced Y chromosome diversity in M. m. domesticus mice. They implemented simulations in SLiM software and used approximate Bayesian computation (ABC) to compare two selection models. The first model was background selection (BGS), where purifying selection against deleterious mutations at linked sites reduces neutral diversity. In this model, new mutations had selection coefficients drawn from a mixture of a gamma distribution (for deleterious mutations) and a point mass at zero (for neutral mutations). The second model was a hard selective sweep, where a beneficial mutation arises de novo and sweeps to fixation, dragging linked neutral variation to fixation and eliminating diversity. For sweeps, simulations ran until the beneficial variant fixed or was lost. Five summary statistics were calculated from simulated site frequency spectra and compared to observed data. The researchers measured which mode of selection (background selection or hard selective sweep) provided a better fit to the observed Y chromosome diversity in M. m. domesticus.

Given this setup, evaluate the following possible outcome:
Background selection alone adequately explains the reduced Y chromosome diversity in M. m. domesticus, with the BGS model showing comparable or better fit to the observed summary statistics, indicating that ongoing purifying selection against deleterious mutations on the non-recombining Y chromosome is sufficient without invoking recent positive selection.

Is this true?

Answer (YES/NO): NO